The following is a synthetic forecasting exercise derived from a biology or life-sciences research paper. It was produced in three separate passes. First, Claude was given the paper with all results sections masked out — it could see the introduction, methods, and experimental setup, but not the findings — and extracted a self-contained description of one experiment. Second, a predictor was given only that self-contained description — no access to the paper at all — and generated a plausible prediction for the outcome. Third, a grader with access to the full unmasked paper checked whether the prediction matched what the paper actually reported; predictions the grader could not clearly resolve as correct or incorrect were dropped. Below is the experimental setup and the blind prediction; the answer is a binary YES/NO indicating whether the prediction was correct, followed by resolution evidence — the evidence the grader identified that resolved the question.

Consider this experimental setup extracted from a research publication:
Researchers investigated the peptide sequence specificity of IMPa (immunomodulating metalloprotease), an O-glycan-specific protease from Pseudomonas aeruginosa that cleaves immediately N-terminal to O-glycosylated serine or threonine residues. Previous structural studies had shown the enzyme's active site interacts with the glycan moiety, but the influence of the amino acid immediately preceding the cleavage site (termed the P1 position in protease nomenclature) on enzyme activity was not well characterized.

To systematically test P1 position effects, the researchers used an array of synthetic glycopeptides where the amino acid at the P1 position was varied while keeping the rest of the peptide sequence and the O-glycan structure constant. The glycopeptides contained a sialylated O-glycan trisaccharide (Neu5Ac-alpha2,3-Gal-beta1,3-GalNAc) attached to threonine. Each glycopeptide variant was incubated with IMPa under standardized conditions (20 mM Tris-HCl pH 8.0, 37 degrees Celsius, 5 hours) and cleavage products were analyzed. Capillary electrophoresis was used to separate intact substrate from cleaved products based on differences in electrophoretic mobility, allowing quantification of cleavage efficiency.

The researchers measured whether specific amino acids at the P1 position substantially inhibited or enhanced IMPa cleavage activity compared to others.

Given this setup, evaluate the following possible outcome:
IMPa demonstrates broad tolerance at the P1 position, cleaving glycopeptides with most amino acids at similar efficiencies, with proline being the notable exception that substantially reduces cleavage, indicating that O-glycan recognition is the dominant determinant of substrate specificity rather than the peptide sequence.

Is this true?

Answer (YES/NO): NO